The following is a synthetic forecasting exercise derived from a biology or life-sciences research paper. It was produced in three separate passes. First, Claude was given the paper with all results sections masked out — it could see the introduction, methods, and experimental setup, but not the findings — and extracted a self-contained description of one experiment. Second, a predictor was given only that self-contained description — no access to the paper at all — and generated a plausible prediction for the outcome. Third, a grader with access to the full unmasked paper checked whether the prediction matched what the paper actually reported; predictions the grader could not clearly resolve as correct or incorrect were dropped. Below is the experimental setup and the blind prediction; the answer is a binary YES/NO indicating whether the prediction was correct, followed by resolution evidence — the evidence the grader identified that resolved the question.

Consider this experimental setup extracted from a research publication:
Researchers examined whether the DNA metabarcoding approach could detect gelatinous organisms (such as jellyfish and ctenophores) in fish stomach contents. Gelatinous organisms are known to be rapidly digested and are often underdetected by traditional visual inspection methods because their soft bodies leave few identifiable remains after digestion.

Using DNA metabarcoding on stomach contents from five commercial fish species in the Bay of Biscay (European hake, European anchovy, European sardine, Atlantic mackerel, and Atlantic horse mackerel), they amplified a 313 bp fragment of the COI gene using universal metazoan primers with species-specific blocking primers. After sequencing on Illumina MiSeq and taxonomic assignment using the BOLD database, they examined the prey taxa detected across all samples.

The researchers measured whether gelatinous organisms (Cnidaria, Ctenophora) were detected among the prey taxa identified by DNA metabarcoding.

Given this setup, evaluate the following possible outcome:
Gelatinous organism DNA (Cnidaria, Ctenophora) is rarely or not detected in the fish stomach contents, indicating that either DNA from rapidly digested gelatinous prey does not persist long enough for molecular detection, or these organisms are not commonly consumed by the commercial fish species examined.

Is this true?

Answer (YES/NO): NO